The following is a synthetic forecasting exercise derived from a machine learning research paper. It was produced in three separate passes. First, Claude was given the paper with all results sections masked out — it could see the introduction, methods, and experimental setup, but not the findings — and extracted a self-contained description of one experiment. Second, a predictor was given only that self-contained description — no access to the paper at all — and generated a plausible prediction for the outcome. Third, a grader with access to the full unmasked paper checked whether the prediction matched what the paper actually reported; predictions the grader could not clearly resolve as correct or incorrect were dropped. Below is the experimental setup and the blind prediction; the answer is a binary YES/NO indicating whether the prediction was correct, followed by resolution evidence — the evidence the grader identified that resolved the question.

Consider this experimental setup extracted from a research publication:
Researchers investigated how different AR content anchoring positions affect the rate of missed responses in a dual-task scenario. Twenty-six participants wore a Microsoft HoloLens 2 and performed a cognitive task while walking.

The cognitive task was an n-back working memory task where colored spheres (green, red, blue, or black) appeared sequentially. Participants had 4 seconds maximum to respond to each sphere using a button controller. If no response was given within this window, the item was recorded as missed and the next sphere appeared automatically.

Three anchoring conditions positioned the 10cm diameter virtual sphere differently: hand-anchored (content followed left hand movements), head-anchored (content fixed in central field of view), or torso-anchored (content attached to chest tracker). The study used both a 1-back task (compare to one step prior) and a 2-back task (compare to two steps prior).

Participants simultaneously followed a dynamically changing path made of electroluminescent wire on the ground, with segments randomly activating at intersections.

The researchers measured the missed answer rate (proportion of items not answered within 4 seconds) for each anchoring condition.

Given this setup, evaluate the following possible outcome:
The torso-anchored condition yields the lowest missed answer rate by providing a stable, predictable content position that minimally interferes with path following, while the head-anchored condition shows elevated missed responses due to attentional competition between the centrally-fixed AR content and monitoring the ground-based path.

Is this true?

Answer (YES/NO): NO